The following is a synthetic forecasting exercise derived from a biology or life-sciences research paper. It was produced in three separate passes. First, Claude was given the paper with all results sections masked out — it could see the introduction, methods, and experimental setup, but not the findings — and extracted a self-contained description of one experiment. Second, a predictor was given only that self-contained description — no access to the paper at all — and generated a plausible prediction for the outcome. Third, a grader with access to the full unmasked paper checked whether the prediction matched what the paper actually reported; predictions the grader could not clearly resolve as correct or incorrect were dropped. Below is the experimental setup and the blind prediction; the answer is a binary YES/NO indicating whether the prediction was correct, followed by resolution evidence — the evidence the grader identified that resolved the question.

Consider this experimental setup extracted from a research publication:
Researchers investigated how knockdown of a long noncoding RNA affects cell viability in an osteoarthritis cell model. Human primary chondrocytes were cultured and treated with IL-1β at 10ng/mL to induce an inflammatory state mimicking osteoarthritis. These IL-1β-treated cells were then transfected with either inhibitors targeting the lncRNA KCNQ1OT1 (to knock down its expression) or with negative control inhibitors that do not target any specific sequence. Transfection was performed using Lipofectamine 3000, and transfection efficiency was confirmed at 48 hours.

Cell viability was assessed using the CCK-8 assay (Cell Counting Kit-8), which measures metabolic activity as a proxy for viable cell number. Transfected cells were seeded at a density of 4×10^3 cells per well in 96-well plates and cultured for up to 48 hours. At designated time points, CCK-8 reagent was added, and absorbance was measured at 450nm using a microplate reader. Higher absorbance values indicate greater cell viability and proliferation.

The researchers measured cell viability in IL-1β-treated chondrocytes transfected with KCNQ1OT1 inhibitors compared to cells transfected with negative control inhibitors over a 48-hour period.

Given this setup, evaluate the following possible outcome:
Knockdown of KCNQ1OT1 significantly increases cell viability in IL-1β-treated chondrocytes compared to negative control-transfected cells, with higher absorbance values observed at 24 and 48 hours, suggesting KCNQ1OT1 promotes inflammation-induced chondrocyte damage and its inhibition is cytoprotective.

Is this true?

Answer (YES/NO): NO